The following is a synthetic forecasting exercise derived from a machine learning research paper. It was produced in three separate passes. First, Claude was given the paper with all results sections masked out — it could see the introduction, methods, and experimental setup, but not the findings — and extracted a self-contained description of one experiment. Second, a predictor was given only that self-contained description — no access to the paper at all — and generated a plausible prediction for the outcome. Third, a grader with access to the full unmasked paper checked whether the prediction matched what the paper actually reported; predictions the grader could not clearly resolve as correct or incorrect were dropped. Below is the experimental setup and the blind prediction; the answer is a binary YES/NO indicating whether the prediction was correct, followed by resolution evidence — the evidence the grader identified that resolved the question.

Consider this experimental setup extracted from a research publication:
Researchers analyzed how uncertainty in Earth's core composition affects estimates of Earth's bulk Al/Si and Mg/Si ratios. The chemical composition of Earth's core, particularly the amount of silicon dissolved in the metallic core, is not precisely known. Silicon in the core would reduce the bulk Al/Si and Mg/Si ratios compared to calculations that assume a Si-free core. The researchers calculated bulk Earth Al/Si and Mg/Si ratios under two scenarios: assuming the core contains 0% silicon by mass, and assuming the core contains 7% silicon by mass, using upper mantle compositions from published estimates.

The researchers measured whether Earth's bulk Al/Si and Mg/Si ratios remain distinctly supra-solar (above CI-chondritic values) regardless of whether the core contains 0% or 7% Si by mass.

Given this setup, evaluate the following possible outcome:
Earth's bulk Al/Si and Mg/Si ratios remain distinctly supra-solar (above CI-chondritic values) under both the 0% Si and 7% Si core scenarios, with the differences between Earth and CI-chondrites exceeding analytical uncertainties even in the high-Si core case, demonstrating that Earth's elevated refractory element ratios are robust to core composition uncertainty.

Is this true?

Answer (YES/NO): YES